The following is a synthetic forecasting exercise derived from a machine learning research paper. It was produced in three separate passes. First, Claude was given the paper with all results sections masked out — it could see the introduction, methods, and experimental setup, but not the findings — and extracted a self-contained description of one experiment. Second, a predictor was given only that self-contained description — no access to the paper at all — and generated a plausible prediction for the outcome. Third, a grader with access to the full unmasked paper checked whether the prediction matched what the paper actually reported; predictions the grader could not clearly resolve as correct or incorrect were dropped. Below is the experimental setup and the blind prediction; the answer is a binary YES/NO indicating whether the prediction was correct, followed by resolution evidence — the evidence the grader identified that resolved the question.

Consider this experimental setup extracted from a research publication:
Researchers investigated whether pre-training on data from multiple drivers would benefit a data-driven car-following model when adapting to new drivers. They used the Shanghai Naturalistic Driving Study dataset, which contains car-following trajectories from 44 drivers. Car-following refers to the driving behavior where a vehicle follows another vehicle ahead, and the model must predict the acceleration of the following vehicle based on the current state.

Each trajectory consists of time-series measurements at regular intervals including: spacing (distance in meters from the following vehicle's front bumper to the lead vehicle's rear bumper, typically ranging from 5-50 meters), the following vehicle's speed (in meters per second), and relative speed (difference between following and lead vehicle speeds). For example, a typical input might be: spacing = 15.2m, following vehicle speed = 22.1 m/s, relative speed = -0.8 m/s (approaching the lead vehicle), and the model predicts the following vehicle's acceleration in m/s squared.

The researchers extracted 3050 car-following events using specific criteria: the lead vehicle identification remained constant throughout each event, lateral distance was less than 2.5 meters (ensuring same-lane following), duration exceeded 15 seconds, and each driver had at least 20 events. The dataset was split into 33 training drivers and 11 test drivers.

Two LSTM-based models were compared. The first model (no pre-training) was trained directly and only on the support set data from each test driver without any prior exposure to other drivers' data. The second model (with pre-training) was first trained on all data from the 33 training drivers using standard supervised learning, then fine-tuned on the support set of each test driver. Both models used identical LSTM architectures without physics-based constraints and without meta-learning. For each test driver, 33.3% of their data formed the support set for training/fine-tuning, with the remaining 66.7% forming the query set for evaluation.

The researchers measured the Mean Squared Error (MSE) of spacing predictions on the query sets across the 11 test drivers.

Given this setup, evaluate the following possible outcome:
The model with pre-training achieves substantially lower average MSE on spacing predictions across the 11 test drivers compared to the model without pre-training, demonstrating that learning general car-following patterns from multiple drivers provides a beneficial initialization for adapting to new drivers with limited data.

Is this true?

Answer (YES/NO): YES